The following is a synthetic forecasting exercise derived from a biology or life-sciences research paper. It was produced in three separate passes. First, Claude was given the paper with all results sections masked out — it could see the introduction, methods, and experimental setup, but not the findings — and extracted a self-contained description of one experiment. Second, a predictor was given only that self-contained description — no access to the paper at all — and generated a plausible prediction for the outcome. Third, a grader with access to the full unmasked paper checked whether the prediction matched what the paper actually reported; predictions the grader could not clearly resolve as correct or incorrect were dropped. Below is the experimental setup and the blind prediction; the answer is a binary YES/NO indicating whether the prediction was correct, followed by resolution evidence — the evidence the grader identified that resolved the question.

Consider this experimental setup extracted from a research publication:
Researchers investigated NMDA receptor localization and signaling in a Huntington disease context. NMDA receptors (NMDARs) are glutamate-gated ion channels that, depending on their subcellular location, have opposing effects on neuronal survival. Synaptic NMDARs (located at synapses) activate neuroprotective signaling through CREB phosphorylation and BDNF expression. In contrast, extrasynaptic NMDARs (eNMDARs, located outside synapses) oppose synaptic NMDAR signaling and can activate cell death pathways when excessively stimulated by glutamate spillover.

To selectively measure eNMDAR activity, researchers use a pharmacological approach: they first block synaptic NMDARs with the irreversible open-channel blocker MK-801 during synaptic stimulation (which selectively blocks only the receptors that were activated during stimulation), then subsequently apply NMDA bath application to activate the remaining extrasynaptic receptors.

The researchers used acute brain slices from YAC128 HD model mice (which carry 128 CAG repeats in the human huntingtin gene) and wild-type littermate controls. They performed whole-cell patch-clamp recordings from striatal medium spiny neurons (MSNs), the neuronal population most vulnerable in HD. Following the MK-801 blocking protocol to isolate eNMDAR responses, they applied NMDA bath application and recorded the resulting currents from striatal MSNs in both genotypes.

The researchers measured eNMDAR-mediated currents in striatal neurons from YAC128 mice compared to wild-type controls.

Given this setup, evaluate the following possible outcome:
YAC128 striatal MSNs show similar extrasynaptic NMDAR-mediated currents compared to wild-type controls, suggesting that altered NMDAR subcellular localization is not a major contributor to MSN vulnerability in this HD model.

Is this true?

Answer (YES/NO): NO